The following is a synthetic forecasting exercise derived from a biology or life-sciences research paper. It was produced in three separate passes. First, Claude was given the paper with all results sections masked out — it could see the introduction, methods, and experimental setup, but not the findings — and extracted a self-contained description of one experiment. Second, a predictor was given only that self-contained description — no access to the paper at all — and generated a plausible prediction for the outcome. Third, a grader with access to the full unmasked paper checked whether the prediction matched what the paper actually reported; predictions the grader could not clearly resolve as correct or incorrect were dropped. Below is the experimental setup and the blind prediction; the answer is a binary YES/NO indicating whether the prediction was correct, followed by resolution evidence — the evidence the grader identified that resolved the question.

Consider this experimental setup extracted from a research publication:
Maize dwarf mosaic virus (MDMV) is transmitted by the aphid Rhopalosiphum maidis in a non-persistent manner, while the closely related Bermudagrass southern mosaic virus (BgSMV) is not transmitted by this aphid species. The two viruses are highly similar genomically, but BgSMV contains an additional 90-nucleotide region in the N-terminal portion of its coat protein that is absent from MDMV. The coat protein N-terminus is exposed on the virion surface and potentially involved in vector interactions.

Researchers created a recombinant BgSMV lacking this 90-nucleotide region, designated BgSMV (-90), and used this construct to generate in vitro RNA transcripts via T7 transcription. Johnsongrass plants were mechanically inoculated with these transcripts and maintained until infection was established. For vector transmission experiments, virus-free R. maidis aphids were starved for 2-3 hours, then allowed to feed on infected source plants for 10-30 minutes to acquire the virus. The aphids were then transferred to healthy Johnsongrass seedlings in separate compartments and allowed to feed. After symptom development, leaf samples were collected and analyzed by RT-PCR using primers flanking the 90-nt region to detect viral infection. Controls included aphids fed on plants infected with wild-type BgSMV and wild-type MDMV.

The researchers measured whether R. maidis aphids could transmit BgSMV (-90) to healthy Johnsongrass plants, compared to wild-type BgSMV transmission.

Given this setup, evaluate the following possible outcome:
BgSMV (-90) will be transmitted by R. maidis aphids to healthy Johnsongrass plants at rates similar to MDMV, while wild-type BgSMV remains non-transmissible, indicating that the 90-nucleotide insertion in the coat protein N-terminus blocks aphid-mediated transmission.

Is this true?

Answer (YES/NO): YES